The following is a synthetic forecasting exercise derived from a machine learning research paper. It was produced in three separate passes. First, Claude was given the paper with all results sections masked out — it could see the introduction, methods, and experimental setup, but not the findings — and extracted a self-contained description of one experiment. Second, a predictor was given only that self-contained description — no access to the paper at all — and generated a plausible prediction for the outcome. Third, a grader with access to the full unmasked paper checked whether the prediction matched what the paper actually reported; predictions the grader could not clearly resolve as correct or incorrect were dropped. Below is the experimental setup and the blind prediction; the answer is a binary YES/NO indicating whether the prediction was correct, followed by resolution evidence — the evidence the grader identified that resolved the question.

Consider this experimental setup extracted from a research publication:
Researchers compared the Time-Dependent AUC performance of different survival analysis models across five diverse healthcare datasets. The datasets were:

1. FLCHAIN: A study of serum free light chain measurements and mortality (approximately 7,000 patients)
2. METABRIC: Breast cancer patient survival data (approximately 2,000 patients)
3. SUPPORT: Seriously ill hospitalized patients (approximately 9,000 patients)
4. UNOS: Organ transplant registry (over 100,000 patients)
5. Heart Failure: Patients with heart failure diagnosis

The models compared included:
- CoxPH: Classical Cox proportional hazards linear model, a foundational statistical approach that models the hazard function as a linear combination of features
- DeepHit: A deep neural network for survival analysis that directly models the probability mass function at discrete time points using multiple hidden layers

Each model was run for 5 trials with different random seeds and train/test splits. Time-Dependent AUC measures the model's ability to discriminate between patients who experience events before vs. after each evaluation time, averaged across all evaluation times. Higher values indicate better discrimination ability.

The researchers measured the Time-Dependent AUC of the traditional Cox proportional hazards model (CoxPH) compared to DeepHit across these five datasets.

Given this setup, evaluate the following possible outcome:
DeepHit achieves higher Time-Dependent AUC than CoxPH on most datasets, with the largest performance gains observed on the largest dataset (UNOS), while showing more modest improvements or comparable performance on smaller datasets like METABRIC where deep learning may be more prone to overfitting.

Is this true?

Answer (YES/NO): NO